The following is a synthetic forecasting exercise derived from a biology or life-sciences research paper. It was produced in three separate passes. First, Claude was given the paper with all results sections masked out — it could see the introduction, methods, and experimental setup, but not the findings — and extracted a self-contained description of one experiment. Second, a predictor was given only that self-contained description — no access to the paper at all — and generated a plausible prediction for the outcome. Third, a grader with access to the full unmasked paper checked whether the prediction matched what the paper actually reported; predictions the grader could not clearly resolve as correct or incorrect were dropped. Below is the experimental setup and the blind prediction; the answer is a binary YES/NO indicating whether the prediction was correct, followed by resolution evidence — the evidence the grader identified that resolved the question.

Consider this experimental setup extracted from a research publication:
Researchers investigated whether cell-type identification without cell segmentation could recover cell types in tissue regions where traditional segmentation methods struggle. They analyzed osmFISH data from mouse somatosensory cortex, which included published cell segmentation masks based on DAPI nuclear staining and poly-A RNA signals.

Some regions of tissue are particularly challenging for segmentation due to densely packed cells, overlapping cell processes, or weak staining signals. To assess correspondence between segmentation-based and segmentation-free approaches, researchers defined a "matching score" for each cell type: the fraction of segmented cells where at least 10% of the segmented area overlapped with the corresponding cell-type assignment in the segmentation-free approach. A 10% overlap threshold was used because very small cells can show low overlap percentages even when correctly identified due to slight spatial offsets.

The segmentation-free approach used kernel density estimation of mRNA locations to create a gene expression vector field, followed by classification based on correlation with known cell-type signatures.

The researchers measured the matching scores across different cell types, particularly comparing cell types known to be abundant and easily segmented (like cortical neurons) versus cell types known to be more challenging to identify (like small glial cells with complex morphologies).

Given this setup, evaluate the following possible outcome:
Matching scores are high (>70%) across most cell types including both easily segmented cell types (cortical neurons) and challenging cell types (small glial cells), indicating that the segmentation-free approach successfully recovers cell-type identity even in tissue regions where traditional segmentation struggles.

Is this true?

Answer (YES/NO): NO